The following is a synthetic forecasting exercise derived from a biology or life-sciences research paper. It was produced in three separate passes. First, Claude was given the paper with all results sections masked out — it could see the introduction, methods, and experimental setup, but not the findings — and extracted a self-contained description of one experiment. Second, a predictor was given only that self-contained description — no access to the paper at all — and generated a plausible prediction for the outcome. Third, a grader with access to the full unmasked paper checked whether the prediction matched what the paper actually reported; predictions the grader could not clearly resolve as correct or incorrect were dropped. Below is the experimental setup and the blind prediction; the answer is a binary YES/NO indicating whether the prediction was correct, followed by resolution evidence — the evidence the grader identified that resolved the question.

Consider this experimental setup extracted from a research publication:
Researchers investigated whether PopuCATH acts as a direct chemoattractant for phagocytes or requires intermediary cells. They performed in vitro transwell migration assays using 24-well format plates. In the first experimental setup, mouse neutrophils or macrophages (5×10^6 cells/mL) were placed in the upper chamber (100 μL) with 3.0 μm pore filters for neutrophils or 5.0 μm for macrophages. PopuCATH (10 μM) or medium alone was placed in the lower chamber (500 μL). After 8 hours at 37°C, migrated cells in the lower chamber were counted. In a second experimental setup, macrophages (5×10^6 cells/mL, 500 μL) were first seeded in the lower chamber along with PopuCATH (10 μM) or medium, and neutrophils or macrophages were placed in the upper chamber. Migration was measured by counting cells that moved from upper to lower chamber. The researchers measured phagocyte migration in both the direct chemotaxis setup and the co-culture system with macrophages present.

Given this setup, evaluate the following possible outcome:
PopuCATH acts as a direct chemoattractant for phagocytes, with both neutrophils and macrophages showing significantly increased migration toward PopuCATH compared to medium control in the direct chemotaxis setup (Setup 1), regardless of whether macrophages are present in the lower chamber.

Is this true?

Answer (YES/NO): NO